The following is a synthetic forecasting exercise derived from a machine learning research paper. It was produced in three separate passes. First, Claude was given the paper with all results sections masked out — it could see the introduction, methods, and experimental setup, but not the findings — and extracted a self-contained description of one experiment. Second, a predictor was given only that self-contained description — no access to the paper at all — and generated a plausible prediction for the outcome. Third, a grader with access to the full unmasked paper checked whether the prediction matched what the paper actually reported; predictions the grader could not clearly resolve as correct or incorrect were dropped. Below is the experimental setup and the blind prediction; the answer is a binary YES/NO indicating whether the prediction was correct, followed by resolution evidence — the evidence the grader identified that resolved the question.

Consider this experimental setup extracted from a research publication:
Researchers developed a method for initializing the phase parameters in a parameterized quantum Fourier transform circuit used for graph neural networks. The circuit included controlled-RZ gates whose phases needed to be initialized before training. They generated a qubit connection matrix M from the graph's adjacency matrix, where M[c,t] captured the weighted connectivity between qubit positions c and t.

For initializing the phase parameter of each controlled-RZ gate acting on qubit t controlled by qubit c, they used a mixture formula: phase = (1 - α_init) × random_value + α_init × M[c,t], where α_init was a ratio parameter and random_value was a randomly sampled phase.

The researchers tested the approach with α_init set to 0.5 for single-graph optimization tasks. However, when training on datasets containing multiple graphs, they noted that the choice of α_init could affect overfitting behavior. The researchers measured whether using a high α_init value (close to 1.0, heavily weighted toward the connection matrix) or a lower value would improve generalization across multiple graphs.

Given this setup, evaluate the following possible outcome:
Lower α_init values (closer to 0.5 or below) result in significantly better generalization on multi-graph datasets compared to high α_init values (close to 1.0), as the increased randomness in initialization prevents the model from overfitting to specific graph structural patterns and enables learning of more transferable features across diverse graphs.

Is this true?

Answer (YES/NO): YES